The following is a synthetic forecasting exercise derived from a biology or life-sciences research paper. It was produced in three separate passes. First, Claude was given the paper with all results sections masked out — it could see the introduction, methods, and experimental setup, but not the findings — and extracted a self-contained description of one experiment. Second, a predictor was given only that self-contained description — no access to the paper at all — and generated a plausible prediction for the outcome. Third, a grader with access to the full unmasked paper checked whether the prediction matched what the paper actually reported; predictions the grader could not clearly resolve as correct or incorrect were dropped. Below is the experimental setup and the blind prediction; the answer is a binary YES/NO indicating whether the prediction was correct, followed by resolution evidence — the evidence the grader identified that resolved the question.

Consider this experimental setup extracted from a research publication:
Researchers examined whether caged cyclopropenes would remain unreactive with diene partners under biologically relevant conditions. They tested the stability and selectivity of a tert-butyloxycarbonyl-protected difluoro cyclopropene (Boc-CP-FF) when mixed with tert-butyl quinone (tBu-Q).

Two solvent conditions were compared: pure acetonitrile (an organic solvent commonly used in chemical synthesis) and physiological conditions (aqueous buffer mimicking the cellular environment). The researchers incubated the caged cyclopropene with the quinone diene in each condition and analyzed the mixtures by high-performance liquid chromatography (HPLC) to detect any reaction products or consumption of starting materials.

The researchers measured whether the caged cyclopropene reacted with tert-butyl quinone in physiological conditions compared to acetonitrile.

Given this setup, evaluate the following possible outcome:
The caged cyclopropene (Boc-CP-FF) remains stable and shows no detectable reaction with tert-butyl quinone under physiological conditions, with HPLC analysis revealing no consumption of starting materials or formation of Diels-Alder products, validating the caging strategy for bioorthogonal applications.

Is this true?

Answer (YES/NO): YES